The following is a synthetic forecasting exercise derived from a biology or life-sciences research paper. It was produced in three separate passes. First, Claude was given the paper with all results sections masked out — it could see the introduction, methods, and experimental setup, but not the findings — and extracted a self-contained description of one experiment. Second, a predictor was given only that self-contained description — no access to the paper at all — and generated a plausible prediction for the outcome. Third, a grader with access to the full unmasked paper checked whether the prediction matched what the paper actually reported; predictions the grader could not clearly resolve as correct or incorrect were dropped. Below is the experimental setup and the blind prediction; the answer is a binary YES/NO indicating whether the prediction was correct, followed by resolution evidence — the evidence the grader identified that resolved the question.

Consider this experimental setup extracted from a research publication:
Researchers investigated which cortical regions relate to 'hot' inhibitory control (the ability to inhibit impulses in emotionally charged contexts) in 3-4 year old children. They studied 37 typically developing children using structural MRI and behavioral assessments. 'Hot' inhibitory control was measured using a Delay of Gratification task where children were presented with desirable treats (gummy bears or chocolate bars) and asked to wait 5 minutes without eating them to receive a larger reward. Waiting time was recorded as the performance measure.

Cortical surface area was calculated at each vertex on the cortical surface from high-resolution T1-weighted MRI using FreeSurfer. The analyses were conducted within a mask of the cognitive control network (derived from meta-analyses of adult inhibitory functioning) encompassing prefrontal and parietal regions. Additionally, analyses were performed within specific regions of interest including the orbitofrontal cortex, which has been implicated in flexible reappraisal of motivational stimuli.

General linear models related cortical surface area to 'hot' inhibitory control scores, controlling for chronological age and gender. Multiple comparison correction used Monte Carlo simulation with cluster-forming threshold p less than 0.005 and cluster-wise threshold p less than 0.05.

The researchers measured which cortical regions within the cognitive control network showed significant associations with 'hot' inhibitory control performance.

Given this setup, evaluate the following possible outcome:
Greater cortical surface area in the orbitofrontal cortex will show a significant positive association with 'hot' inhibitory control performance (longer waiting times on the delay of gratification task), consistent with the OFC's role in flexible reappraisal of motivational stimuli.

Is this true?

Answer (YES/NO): NO